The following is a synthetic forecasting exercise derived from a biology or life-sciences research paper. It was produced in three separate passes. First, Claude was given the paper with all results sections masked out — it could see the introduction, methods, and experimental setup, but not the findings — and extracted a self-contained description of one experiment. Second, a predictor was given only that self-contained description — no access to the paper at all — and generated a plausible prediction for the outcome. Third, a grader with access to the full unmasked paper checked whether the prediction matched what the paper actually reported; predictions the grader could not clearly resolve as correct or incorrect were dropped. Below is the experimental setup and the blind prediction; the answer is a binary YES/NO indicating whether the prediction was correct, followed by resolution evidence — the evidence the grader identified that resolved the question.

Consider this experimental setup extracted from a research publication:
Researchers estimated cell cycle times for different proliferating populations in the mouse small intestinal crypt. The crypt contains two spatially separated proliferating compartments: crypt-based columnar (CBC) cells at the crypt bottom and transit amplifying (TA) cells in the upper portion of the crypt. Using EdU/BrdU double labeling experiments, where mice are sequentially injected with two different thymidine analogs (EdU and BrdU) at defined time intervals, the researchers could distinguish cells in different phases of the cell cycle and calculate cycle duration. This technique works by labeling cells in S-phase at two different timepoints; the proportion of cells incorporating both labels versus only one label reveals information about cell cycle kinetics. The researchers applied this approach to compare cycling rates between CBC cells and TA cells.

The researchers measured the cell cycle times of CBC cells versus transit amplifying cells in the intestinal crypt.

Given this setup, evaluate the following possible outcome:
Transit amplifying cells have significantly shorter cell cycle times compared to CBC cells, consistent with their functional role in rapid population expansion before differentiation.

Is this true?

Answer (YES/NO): YES